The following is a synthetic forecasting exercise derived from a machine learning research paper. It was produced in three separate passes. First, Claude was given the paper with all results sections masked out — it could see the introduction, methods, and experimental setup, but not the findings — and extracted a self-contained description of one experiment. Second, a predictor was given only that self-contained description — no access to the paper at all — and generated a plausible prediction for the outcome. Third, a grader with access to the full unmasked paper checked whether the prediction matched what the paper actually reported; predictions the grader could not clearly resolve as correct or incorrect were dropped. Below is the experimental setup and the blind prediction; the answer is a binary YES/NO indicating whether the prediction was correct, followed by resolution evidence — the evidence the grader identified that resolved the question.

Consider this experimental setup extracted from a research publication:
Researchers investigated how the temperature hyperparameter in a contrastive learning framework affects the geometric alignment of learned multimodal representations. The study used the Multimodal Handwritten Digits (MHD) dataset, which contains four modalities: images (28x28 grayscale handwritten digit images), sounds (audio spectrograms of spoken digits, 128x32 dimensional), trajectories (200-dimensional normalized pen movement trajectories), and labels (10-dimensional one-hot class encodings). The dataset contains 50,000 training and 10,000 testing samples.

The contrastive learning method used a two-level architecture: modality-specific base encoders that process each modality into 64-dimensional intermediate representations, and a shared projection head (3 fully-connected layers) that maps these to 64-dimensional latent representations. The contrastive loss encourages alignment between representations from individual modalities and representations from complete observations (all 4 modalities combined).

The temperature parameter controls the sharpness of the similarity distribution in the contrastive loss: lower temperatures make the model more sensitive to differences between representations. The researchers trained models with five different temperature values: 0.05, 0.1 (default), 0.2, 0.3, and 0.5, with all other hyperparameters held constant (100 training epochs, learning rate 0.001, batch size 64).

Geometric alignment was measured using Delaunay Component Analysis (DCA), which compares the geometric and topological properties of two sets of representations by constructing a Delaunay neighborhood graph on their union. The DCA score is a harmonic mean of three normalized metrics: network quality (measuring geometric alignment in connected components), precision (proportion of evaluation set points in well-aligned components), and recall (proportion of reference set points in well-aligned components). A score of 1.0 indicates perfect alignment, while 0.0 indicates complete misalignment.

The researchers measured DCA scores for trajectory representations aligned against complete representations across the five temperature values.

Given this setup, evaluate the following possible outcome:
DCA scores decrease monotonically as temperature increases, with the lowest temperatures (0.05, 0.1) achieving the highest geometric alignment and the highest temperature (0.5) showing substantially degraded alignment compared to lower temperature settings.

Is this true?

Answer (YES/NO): NO